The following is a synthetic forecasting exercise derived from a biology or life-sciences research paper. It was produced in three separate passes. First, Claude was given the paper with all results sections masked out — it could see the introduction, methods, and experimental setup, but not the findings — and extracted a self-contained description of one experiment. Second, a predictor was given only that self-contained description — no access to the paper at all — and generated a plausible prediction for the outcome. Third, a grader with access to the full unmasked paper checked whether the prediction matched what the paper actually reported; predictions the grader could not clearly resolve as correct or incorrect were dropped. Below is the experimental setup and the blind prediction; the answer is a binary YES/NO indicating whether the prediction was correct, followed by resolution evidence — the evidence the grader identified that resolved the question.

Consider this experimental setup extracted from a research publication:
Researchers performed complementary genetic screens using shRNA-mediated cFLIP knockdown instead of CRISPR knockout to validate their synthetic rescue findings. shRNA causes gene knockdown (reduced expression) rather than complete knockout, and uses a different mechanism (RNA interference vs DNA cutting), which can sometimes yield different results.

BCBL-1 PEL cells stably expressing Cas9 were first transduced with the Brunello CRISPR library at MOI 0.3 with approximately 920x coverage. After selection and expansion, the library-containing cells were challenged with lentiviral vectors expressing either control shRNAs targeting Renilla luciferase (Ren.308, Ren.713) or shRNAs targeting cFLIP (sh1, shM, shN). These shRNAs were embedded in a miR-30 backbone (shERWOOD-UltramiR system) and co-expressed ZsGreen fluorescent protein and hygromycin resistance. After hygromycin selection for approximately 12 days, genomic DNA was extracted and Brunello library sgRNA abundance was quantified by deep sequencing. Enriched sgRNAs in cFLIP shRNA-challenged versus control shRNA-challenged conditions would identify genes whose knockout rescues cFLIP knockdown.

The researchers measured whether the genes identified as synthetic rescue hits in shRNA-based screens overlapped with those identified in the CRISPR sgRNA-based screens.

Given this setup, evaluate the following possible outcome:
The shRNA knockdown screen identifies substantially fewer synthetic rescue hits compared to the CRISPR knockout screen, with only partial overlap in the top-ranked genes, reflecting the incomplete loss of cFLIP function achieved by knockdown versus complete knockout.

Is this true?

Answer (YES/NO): NO